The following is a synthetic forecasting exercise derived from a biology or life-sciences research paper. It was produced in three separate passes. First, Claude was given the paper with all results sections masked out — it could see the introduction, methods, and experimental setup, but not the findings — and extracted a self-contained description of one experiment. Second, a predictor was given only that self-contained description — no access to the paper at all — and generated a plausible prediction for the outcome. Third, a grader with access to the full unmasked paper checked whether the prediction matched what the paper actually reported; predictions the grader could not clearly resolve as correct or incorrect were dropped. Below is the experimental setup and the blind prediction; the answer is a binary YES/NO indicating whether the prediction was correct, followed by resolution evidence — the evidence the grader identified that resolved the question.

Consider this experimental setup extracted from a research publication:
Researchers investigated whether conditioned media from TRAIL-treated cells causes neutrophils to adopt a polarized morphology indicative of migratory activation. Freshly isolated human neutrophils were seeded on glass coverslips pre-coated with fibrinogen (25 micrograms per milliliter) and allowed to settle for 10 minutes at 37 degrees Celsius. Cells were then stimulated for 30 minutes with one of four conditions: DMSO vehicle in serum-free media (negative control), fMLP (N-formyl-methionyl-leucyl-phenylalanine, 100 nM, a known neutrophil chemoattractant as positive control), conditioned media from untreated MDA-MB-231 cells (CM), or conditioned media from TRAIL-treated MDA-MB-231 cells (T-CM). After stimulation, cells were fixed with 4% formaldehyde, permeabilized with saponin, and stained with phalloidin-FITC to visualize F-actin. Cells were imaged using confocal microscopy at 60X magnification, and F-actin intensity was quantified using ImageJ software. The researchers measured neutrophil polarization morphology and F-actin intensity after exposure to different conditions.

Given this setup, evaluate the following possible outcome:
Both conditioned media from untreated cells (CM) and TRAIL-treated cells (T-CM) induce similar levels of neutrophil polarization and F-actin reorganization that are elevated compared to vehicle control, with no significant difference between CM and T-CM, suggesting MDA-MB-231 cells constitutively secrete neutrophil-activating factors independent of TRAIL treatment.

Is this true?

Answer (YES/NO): NO